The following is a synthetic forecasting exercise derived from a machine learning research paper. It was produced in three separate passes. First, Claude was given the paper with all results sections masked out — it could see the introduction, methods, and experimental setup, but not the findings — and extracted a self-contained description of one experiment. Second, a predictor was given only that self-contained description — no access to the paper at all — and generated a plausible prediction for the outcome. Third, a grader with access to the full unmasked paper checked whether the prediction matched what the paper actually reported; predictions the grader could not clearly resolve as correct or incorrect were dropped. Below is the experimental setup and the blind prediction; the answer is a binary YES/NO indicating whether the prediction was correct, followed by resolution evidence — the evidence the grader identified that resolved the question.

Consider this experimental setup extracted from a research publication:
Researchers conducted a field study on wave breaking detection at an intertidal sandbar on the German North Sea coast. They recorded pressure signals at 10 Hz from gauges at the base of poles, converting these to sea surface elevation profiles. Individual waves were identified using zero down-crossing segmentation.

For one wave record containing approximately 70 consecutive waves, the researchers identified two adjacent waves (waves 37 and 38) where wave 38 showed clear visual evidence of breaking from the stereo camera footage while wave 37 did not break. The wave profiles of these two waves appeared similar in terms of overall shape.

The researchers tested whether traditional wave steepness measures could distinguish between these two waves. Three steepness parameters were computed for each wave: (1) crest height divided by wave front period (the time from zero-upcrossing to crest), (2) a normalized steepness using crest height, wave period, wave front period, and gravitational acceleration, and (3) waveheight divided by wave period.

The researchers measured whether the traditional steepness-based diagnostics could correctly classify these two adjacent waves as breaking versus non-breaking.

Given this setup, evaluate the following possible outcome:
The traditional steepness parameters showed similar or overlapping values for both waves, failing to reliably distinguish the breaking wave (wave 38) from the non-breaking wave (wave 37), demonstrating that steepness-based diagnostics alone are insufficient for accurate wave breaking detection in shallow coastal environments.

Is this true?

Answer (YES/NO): NO